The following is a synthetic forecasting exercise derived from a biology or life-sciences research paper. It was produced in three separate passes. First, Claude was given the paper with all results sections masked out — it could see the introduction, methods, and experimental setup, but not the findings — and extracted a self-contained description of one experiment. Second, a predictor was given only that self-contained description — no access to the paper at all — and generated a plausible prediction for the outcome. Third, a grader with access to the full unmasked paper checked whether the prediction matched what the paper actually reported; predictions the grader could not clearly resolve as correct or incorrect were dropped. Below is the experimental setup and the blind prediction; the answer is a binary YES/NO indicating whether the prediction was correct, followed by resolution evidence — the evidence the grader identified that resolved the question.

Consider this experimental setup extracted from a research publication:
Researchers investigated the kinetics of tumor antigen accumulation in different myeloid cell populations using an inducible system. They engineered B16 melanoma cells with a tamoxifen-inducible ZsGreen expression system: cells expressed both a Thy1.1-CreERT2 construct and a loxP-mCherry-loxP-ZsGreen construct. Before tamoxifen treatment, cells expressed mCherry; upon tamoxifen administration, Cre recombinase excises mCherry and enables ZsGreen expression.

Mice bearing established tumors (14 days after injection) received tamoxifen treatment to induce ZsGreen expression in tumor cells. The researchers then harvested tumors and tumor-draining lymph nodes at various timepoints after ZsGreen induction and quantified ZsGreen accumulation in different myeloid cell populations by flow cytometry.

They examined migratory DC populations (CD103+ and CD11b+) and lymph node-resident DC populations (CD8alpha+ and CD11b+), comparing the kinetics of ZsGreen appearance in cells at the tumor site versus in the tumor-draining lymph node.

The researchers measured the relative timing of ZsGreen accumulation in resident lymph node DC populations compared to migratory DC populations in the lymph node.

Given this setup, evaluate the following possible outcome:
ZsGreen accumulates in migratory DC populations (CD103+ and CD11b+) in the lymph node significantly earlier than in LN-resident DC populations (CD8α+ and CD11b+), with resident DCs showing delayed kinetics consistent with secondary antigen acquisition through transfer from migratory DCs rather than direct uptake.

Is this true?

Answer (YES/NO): YES